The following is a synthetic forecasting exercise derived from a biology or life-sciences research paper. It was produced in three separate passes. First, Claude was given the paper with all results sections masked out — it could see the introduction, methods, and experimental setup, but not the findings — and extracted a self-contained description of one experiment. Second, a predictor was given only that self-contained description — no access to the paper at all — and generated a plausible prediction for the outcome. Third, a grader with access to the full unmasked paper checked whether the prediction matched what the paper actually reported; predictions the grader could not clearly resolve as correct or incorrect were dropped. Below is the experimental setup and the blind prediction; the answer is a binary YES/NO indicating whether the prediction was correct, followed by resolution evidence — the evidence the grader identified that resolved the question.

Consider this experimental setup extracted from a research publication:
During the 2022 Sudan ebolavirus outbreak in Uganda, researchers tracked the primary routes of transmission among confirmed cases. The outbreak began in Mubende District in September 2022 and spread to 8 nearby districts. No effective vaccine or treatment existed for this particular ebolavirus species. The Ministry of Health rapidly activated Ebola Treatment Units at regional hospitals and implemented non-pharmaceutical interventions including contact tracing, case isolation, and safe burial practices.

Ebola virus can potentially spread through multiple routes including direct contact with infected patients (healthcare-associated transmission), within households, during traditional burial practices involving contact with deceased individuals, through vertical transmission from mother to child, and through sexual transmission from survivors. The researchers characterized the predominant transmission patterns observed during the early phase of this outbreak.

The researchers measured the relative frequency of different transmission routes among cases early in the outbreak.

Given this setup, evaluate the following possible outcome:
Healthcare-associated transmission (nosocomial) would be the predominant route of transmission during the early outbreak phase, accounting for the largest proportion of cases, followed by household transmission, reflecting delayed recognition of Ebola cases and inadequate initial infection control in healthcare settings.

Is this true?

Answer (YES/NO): YES